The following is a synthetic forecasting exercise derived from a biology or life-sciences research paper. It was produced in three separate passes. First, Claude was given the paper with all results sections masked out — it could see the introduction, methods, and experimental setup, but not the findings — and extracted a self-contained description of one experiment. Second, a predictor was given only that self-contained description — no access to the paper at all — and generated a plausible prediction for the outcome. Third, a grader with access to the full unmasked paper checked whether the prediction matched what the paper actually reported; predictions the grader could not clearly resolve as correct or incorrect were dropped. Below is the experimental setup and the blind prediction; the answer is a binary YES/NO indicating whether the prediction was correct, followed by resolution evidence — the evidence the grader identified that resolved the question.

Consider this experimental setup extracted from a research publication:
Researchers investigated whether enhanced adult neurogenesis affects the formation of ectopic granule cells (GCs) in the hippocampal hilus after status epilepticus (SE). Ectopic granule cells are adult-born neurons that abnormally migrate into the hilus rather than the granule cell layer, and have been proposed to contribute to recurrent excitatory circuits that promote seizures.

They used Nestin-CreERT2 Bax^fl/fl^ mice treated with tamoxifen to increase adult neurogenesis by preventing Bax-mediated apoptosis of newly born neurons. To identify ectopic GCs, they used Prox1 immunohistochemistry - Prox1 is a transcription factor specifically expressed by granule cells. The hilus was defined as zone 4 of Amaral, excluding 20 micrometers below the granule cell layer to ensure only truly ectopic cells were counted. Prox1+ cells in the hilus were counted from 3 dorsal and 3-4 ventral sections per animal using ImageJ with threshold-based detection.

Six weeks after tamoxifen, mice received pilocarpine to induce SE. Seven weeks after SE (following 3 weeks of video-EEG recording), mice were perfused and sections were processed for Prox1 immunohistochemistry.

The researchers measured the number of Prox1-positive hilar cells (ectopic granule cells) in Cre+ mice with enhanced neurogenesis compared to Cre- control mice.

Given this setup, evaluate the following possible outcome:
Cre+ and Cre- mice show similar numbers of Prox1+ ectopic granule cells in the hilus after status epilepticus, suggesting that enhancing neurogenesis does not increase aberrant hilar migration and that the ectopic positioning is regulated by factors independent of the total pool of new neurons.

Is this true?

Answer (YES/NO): NO